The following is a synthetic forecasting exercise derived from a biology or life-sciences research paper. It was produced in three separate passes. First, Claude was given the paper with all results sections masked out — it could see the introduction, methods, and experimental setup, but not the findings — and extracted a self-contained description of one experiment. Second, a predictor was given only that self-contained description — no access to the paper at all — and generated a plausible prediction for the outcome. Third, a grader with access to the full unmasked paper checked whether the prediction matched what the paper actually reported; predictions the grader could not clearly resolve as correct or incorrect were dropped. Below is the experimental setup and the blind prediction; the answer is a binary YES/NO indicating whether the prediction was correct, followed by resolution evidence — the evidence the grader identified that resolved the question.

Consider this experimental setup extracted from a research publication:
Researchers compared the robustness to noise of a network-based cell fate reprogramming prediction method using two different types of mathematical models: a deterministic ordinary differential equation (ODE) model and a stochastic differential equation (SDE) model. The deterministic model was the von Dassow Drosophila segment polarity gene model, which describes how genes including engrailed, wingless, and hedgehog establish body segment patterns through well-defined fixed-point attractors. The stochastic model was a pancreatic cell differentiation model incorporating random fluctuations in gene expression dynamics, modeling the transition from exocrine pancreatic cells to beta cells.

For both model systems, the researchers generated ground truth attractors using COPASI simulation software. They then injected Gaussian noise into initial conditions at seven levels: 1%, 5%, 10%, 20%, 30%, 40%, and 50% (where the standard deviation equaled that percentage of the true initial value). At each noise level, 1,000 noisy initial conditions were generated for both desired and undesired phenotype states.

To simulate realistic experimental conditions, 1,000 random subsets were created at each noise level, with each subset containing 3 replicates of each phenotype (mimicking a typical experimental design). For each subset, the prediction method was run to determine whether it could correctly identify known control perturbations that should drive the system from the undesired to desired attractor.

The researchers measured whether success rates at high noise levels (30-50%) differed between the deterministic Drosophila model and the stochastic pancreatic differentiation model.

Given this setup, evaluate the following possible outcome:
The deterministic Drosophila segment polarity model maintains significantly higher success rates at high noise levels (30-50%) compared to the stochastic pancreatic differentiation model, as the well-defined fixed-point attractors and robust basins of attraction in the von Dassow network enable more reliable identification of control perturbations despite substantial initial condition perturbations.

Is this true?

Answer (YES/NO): NO